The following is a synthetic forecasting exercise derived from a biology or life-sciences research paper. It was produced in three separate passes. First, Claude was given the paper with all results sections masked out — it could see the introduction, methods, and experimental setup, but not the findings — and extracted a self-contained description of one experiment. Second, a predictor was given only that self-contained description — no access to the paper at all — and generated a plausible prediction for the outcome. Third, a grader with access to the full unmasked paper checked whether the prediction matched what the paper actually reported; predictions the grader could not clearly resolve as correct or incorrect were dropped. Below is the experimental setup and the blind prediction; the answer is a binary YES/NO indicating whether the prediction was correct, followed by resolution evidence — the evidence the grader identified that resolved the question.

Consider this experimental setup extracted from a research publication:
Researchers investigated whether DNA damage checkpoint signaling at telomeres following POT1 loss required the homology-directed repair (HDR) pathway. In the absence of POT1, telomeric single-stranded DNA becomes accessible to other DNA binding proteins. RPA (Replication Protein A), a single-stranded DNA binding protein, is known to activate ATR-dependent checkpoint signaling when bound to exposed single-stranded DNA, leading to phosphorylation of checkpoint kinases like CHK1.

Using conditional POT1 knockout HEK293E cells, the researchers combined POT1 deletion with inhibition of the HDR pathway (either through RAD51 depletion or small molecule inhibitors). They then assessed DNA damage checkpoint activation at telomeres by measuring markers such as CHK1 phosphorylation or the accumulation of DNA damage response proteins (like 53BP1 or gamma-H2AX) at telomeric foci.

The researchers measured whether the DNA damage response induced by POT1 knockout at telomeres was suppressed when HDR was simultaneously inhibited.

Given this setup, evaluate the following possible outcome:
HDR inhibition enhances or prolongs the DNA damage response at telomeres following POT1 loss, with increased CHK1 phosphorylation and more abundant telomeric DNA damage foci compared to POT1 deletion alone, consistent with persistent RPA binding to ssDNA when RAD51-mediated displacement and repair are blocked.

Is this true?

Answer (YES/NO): NO